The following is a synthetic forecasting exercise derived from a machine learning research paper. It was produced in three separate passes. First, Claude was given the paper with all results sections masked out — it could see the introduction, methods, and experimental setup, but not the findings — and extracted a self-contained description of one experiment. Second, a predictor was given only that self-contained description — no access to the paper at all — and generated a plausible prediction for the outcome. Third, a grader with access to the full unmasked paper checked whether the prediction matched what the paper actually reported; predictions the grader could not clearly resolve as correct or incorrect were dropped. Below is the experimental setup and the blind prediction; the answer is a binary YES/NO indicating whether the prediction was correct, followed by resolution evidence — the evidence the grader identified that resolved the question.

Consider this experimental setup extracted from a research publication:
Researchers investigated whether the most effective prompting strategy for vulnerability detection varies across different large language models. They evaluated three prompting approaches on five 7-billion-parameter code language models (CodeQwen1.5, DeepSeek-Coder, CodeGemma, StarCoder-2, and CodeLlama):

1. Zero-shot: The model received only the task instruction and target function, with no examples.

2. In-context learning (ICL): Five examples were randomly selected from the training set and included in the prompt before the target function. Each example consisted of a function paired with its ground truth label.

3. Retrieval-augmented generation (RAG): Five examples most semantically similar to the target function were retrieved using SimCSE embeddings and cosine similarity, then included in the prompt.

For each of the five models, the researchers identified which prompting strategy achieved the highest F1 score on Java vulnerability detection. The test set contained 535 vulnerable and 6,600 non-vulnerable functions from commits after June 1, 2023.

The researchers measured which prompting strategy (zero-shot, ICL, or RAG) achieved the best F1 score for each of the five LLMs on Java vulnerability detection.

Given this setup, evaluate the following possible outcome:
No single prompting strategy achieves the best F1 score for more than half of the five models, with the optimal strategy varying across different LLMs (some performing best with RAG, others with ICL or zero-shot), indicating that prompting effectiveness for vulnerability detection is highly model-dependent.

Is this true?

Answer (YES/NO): NO